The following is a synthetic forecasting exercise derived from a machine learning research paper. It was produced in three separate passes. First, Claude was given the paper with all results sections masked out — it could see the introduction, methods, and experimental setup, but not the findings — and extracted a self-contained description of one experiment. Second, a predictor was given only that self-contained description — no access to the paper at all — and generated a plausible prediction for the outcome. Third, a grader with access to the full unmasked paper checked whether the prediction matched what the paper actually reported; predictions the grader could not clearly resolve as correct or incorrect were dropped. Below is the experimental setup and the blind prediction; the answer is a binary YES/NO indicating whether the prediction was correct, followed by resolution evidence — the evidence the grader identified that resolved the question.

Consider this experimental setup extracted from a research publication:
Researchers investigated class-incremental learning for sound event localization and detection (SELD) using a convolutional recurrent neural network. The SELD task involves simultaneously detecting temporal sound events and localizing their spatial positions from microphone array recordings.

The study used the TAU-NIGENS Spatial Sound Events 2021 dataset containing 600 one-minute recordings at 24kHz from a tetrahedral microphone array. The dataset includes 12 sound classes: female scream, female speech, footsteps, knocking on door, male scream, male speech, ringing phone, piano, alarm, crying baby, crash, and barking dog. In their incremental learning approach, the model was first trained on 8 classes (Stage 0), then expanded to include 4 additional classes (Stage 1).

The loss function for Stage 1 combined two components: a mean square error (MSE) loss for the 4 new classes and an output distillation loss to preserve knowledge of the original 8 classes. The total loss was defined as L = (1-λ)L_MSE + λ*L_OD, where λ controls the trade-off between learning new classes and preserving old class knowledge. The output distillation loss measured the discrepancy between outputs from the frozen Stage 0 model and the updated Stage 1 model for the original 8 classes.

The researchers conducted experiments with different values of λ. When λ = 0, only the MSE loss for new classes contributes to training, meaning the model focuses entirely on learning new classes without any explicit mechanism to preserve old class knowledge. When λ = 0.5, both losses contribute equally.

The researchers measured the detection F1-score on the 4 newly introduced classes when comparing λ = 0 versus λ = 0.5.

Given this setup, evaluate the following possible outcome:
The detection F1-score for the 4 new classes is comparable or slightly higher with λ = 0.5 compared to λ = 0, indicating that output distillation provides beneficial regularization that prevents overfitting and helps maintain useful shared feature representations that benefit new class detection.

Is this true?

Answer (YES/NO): NO